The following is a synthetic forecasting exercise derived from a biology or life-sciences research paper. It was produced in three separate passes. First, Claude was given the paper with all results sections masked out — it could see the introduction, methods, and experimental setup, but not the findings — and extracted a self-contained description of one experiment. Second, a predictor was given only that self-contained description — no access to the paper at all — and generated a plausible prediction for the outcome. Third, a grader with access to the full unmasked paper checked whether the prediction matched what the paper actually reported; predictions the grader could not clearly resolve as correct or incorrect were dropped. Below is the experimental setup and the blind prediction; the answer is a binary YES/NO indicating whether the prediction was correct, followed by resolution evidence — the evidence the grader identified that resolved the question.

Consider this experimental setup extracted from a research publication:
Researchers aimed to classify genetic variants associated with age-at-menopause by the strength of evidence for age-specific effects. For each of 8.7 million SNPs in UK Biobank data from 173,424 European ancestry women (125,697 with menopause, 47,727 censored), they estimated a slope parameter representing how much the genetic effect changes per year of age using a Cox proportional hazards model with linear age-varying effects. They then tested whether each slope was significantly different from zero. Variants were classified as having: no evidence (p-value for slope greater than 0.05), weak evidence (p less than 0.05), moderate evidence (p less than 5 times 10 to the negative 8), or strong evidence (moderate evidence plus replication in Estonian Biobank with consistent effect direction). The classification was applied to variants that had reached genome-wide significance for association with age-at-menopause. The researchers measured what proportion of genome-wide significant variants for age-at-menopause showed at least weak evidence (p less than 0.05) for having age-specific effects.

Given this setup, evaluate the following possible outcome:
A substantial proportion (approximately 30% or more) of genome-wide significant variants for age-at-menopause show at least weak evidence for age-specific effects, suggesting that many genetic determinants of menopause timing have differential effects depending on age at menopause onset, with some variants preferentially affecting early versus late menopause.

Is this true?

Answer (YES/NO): YES